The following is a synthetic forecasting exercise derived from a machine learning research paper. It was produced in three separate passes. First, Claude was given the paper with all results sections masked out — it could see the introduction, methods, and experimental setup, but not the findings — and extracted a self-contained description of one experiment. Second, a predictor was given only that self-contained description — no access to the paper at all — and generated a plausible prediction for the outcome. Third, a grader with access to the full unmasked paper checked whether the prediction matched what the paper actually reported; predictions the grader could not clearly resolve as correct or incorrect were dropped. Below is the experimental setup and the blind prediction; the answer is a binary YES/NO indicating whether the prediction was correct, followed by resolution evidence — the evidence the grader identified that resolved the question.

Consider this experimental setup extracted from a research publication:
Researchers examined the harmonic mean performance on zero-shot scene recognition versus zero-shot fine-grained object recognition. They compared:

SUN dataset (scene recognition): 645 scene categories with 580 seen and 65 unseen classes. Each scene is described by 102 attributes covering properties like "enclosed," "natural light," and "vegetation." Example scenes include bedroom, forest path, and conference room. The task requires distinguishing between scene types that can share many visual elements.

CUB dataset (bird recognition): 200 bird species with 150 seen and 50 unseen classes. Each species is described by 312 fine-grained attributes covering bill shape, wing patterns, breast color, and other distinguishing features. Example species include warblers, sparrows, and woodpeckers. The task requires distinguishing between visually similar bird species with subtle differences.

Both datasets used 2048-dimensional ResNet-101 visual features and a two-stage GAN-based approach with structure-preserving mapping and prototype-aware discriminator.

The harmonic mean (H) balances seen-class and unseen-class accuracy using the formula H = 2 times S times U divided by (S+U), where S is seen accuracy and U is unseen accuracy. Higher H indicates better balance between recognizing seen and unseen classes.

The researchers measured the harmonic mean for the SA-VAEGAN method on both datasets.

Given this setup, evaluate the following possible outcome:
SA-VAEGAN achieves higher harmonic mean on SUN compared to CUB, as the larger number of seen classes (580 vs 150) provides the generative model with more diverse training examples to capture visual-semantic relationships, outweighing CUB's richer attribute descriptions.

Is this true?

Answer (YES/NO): NO